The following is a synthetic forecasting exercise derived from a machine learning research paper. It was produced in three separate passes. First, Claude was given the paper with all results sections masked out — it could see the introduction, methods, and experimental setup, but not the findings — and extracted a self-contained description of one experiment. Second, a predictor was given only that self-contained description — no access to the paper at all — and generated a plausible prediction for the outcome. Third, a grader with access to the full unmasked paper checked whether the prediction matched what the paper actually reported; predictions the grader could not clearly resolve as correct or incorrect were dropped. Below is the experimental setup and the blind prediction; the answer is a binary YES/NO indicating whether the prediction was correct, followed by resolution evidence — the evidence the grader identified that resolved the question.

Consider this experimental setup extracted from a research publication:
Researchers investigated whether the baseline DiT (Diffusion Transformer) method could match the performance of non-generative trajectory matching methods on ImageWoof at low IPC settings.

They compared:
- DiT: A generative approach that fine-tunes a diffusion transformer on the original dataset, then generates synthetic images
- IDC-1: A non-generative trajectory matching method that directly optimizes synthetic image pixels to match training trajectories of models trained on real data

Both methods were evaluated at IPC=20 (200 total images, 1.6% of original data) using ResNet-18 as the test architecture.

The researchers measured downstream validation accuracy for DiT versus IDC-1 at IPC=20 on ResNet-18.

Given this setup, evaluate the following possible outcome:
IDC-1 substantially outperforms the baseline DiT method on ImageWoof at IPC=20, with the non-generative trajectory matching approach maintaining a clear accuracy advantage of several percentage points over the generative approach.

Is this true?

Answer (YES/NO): NO